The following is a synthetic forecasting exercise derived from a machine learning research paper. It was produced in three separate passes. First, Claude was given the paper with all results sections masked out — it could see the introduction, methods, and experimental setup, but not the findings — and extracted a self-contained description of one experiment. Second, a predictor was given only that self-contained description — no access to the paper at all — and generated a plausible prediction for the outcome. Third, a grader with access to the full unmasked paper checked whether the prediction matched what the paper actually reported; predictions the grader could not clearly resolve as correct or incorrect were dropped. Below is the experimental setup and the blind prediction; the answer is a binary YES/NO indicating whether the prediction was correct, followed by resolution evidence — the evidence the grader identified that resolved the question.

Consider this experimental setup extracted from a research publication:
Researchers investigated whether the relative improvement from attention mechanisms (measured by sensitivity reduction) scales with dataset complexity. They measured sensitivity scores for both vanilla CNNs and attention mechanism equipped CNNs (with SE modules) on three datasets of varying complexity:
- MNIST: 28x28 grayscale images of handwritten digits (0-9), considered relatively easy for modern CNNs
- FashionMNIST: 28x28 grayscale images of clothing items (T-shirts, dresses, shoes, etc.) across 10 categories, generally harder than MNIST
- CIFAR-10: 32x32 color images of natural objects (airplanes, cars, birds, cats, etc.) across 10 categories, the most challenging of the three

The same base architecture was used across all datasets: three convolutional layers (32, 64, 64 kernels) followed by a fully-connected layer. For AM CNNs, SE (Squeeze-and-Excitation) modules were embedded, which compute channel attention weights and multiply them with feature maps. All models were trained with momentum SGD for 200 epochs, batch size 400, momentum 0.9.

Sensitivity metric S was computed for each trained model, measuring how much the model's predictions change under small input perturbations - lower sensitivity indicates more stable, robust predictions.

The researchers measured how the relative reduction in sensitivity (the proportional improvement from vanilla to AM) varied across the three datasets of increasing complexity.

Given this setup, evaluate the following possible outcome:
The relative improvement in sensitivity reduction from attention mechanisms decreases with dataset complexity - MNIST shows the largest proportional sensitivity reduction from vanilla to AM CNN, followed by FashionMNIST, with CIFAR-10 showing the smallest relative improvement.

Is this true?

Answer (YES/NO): NO